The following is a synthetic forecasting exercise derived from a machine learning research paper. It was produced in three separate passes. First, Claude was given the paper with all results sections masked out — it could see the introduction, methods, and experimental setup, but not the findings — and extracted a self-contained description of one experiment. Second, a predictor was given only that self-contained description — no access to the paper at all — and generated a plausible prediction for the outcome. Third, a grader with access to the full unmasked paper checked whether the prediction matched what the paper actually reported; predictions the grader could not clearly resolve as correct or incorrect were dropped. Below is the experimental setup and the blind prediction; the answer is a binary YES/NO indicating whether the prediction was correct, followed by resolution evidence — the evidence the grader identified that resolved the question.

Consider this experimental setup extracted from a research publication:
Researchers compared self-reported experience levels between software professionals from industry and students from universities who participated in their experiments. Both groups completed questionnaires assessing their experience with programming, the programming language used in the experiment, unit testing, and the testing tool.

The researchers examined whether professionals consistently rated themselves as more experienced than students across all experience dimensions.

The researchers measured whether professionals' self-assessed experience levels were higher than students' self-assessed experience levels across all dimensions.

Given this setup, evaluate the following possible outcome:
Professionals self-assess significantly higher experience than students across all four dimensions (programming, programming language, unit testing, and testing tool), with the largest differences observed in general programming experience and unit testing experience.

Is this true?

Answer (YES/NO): NO